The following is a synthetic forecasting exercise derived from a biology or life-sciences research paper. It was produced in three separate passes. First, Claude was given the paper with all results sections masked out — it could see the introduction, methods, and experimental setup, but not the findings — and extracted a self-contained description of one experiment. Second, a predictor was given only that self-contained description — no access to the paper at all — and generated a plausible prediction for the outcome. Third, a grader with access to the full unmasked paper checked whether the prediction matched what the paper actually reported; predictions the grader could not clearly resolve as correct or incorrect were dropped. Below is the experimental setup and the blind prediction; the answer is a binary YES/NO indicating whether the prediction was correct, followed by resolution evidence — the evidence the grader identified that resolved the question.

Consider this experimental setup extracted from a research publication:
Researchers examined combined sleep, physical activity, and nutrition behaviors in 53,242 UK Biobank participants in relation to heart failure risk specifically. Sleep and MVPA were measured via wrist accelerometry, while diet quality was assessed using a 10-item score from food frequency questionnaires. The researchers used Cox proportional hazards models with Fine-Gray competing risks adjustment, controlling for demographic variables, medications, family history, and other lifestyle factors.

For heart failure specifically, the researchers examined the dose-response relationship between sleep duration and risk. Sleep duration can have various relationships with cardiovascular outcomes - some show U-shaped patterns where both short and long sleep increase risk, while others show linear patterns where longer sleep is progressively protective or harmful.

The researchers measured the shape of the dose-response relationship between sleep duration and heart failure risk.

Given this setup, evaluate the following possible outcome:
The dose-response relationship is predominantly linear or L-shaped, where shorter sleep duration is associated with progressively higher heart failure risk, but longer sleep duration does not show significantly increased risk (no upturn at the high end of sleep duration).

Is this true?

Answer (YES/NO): YES